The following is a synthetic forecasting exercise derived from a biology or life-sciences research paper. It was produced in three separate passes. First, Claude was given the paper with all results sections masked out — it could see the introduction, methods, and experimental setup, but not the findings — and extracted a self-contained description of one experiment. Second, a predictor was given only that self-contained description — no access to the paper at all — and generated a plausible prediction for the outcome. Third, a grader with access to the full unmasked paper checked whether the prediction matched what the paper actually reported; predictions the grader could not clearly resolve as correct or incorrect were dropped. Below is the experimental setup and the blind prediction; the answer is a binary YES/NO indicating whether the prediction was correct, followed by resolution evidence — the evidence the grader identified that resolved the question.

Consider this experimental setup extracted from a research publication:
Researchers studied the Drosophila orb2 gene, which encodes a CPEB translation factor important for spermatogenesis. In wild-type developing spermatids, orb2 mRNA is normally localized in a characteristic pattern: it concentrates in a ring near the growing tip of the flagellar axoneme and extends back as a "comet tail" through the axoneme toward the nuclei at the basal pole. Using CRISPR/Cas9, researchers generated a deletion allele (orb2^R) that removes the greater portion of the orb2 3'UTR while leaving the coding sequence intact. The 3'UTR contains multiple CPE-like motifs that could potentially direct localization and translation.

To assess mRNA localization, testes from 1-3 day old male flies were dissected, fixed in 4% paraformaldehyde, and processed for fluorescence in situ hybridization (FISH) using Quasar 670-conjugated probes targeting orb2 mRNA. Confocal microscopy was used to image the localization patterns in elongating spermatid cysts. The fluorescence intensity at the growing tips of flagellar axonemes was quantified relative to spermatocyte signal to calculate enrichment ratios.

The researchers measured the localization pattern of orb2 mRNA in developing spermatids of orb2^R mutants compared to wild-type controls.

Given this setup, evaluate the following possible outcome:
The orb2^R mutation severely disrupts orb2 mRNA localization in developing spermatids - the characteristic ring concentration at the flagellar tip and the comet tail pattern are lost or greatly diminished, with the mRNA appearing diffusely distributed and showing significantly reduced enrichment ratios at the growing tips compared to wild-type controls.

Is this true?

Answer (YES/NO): NO